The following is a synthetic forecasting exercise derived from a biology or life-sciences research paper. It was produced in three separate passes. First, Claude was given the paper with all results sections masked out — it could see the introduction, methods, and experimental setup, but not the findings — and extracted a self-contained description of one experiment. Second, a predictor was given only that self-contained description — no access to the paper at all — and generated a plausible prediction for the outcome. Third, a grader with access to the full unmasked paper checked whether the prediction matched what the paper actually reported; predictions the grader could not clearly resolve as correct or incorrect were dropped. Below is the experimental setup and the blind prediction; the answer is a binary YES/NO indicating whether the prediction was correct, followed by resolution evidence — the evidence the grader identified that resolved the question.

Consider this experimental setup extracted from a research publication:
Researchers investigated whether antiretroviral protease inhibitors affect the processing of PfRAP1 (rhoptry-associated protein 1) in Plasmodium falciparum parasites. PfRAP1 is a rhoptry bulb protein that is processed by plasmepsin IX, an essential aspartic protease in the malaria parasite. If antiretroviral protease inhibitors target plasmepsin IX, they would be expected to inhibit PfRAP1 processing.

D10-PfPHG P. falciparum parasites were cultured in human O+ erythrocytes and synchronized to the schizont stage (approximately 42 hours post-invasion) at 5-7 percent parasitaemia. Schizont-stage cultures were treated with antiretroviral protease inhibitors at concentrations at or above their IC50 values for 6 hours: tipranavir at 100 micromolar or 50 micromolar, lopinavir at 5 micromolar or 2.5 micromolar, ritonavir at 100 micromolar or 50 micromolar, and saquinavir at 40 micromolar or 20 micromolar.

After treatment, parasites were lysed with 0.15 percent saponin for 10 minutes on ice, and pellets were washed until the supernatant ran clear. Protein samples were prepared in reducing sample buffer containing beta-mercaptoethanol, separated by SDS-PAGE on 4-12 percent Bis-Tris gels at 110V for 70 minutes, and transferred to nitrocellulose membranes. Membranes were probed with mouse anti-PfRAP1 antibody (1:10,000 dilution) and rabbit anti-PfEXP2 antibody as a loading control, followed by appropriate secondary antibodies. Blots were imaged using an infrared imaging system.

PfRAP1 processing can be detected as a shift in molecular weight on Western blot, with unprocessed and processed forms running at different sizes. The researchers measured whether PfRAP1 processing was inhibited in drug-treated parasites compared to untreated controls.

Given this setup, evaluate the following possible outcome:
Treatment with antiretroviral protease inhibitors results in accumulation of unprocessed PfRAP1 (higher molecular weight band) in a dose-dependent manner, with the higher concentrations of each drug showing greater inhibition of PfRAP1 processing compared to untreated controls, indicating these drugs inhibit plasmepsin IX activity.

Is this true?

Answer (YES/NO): NO